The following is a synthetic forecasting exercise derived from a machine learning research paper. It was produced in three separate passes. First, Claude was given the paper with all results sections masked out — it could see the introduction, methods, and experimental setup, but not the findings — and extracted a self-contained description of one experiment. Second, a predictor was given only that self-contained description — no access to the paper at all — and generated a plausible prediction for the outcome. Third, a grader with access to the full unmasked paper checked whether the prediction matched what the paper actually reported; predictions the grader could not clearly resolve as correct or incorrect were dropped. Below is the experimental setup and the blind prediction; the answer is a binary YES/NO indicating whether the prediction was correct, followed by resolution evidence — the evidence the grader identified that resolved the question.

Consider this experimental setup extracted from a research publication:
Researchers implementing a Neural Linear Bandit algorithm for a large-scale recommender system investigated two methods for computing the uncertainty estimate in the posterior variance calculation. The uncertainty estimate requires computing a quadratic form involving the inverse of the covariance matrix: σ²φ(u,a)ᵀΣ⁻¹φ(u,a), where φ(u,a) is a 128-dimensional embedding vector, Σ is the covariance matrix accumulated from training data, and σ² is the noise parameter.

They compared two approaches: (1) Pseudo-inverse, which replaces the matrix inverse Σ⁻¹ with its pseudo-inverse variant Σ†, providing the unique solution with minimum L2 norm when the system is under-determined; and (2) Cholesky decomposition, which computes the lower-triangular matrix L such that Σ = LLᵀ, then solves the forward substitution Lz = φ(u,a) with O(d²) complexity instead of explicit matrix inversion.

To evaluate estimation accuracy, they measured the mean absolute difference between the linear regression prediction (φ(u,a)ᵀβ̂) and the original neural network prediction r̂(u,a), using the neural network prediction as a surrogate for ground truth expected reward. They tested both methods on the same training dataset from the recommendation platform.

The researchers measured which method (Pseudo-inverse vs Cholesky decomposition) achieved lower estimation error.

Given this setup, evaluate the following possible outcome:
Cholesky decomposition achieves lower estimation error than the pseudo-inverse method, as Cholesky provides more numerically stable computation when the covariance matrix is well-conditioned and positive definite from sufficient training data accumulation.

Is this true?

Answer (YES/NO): YES